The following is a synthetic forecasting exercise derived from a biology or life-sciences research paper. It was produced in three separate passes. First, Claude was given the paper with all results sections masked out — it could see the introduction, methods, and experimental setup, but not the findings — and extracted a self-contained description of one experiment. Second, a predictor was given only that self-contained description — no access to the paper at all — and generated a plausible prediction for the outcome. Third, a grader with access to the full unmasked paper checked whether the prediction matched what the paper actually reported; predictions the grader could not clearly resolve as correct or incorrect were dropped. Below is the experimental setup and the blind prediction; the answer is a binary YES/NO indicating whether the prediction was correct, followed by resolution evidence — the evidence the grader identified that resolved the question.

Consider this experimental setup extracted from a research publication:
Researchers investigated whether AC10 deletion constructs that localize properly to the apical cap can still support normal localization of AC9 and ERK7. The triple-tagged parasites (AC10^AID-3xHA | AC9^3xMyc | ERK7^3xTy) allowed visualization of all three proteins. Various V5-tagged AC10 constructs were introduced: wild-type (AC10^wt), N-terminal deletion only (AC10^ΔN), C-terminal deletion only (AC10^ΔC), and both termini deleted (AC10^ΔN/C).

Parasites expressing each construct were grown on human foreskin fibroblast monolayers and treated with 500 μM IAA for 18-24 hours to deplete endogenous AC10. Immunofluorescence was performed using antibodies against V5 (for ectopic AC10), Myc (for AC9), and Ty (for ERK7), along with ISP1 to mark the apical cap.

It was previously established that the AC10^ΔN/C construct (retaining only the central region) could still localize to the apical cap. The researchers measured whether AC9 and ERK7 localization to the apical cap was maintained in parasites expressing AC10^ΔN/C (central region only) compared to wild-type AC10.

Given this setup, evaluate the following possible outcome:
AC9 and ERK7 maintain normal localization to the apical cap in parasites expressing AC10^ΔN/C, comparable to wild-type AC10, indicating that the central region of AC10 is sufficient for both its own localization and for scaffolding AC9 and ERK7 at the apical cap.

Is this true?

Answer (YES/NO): NO